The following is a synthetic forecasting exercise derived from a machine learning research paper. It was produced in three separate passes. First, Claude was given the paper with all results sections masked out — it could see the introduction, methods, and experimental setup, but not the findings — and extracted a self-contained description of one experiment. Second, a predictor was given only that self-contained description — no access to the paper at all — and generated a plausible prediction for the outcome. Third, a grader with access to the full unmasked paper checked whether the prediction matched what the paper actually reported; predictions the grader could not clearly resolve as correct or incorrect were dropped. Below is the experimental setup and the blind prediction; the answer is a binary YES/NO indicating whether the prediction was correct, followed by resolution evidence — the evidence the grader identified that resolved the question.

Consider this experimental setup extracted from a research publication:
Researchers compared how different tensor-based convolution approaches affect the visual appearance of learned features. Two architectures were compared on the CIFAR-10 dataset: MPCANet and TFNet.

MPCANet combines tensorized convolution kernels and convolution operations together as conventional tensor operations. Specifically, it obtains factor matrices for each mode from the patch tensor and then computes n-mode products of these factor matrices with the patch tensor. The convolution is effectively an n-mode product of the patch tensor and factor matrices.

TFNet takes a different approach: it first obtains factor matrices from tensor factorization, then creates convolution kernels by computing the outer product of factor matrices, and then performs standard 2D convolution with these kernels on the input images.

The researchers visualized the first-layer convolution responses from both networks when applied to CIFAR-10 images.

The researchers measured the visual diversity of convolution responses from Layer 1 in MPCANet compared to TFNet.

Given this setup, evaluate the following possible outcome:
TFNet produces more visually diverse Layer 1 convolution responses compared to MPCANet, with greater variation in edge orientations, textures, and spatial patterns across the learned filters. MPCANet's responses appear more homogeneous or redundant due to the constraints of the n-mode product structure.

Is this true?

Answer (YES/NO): YES